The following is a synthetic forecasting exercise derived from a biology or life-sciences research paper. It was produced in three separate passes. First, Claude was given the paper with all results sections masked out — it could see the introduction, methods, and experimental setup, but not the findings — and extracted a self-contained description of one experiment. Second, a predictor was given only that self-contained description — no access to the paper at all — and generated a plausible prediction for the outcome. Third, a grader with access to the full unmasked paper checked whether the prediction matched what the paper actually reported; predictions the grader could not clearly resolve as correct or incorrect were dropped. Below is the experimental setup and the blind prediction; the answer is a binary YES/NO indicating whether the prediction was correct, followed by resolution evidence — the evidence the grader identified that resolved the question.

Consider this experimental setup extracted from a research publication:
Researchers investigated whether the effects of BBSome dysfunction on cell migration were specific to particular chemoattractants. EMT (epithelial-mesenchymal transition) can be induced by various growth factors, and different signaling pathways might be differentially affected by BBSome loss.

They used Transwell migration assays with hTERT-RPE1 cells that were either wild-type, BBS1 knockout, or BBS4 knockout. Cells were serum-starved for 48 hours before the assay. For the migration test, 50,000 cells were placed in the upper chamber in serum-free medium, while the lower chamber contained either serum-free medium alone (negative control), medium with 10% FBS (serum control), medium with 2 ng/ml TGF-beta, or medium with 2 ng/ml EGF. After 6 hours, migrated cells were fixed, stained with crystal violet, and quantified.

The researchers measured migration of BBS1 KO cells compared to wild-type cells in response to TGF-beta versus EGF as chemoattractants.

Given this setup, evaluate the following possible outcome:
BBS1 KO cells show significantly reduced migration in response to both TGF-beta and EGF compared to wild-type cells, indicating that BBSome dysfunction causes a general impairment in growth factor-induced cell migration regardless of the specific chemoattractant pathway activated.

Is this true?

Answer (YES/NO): NO